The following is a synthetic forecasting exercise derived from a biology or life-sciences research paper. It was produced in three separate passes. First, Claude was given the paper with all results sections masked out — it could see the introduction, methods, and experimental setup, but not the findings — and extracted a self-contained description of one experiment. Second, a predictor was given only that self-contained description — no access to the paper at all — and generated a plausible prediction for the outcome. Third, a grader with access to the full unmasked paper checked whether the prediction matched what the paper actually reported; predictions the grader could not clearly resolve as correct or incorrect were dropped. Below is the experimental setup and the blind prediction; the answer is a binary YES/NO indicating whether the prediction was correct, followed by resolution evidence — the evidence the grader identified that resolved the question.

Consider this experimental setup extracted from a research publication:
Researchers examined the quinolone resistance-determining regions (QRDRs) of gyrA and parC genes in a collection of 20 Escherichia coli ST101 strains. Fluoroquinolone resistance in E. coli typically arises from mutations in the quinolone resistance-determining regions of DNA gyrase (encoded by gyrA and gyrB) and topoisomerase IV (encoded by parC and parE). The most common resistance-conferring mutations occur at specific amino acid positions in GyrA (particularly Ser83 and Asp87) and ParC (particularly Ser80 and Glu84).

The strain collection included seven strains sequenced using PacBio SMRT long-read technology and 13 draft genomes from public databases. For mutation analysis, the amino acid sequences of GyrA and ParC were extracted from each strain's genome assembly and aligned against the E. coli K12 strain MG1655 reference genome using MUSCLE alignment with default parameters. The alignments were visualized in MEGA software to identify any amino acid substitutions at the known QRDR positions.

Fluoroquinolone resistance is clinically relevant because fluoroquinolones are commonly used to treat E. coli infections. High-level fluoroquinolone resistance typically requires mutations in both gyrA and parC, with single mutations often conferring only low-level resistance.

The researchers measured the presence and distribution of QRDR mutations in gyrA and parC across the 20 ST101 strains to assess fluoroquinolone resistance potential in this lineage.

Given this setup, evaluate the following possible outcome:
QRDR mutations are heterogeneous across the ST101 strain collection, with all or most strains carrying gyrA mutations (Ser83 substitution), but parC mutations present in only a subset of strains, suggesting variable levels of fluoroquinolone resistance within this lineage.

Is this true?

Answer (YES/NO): NO